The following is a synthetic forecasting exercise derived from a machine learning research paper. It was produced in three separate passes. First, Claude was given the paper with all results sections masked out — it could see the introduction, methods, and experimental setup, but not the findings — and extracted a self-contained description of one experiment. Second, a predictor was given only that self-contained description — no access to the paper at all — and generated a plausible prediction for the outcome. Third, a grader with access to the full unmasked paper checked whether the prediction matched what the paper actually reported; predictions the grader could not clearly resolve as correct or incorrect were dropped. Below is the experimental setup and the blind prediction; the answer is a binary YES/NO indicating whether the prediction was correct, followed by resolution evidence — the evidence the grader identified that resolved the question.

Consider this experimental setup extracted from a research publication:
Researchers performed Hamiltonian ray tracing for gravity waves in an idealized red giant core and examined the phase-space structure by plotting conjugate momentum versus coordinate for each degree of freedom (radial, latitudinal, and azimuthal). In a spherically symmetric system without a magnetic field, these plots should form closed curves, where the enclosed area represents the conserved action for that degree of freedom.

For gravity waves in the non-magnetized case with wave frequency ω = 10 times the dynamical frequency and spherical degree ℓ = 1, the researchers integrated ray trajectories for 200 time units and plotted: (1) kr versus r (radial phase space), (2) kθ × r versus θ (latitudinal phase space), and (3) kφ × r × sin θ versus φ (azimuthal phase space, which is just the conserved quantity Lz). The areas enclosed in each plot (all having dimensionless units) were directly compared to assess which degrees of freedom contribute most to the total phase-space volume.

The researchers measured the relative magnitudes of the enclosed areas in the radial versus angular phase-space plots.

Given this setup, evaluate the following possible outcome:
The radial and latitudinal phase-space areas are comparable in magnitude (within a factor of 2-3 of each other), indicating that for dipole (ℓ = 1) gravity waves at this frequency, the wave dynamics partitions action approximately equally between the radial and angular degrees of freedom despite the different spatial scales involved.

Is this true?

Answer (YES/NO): NO